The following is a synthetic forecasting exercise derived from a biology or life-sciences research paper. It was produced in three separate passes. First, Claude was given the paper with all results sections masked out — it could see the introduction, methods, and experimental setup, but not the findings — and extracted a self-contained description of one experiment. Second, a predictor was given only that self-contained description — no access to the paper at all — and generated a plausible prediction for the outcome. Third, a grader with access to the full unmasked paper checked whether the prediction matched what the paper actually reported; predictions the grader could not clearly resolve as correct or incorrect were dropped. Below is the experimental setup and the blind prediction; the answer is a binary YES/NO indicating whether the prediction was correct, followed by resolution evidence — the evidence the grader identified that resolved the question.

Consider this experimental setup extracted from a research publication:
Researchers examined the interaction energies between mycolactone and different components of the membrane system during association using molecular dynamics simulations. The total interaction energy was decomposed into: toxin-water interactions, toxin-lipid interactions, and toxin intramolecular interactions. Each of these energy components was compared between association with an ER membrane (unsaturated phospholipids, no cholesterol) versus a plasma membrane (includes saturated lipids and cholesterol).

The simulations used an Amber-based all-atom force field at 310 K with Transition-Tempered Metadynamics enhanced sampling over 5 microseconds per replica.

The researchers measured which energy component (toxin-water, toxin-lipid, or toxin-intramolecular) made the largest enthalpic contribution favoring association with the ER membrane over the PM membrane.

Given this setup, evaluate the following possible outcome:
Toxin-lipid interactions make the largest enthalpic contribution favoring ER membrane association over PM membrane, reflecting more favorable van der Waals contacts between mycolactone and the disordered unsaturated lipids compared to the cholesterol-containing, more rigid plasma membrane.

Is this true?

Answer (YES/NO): NO